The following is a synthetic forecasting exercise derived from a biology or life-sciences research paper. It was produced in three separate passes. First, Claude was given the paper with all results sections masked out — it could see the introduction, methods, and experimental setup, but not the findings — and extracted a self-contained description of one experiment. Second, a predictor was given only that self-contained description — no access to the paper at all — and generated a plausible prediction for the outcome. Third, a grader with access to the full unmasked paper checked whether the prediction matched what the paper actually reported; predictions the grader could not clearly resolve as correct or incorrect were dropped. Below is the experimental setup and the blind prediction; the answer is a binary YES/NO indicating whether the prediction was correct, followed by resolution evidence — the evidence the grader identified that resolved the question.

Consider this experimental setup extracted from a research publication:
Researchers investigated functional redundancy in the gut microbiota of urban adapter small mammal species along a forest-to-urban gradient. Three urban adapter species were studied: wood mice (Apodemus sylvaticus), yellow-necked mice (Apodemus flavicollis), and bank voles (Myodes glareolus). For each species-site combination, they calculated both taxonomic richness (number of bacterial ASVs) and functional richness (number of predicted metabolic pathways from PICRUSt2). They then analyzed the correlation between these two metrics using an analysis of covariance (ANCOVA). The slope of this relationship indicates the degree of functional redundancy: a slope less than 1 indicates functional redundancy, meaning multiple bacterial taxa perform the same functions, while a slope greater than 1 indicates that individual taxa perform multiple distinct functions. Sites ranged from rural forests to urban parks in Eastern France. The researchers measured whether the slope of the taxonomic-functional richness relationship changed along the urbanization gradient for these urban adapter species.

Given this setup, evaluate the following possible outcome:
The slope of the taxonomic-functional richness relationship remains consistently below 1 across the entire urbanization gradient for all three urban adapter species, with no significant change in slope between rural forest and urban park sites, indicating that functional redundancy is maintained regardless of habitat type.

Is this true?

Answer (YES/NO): NO